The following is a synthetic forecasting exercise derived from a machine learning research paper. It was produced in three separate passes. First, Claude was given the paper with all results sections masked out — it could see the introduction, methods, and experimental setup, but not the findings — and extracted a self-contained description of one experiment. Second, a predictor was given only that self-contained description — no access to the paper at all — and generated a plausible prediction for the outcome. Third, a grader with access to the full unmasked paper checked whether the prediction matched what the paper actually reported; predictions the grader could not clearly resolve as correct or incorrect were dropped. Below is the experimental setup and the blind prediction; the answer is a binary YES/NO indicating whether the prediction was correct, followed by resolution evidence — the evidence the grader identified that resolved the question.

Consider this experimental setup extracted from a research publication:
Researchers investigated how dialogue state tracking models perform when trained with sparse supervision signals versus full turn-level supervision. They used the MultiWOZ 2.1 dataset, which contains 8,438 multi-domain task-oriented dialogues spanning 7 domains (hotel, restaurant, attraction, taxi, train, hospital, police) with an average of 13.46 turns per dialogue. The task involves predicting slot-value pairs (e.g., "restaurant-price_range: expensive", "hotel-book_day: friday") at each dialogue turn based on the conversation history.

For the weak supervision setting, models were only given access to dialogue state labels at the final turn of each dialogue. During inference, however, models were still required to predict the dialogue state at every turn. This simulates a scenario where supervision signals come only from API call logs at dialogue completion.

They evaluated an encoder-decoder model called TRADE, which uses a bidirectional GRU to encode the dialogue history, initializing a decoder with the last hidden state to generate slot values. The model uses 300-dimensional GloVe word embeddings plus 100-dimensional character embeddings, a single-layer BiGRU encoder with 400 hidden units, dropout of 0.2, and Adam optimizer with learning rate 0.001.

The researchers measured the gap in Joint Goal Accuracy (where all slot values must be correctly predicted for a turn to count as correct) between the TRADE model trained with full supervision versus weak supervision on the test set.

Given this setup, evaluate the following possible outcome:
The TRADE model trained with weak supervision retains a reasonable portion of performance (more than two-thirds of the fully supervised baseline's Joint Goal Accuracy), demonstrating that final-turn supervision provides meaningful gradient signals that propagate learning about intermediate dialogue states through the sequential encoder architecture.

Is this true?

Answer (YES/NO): YES